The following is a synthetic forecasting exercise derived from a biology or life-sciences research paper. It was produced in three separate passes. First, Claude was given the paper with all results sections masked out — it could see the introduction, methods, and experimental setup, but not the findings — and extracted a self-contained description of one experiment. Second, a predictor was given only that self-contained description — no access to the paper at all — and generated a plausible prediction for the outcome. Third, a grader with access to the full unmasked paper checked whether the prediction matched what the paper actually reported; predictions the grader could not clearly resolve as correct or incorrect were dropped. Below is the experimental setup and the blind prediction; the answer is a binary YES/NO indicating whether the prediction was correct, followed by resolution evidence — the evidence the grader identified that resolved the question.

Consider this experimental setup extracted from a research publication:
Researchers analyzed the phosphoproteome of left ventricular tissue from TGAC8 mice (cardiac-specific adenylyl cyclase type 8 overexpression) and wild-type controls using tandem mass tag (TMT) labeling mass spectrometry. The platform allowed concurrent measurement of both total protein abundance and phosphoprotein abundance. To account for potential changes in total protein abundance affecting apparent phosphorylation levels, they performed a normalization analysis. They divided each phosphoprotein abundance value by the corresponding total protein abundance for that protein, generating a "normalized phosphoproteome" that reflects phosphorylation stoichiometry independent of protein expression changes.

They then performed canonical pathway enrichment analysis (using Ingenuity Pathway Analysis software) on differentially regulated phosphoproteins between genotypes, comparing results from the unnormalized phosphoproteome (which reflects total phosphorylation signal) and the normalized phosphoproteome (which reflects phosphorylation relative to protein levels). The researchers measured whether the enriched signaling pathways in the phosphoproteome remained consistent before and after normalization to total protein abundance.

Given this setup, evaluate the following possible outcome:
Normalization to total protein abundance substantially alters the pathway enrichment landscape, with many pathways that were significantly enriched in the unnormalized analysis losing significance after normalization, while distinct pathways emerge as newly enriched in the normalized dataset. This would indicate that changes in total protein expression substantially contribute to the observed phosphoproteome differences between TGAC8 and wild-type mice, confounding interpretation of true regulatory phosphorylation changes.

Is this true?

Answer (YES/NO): NO